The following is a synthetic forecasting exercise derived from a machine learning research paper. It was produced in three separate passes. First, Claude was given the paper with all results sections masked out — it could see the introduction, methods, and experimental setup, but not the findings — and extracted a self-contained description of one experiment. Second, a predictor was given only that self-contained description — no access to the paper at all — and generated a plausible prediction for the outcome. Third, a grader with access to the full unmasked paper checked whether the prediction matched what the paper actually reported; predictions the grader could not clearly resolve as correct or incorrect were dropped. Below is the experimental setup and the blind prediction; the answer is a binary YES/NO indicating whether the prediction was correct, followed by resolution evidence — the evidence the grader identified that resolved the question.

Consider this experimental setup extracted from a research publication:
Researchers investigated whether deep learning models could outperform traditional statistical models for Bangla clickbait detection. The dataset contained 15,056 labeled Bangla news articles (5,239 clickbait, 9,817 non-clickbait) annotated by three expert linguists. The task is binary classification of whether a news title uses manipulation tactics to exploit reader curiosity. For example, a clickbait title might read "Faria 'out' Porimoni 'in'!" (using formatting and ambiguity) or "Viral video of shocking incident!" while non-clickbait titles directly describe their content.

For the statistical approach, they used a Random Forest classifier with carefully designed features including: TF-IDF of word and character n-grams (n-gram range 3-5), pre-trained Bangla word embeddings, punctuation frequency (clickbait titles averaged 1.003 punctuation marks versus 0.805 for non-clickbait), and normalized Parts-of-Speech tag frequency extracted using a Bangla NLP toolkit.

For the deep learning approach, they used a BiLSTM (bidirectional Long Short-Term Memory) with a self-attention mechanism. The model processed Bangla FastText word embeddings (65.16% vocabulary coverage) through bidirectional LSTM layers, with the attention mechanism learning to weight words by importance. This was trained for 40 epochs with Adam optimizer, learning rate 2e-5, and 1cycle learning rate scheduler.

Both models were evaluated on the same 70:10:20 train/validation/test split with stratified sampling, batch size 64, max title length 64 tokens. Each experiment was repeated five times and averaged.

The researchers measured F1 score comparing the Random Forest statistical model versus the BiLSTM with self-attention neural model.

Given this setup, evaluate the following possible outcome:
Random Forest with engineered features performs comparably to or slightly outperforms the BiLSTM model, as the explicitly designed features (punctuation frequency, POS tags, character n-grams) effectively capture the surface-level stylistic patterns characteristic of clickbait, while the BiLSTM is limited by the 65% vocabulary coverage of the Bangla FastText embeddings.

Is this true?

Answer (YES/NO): NO